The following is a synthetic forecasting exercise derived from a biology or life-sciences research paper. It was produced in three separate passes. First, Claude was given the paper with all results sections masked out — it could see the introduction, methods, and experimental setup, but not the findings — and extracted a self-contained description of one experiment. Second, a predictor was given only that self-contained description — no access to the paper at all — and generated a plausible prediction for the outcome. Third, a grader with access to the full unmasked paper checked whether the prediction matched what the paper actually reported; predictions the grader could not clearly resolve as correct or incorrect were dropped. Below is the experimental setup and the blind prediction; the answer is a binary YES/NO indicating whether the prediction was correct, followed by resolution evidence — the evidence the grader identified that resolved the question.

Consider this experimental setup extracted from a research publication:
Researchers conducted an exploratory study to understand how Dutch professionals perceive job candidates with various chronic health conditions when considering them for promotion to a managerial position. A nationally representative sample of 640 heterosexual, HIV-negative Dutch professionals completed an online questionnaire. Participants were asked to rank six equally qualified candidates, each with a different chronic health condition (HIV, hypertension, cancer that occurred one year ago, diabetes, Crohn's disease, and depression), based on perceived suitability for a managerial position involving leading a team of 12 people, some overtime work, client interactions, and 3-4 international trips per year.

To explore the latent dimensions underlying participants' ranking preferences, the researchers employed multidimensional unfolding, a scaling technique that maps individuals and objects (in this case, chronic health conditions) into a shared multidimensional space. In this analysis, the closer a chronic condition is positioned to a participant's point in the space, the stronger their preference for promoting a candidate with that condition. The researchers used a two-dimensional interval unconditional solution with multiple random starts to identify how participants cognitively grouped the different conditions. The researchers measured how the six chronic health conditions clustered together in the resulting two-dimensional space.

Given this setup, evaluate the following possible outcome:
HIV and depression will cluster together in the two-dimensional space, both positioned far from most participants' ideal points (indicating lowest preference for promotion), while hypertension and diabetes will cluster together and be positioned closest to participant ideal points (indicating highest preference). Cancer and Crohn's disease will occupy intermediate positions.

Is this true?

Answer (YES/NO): NO